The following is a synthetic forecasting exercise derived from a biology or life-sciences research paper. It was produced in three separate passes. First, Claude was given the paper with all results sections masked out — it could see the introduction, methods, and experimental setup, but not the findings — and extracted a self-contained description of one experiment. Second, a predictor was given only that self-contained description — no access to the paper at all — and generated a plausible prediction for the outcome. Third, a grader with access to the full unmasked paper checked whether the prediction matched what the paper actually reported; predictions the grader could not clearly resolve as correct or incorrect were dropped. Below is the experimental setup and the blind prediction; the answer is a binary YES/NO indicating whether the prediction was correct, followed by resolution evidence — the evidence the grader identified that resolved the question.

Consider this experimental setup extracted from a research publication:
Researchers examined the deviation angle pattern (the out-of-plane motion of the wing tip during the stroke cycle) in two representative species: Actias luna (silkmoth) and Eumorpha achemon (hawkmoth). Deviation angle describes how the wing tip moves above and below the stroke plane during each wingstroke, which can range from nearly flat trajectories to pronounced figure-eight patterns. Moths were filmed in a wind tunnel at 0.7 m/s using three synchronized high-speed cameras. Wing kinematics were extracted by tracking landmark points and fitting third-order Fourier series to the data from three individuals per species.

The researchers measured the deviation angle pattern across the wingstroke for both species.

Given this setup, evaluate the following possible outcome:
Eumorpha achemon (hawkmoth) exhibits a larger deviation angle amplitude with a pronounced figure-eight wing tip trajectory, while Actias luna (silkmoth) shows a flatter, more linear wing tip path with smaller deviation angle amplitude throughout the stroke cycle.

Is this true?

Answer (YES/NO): NO